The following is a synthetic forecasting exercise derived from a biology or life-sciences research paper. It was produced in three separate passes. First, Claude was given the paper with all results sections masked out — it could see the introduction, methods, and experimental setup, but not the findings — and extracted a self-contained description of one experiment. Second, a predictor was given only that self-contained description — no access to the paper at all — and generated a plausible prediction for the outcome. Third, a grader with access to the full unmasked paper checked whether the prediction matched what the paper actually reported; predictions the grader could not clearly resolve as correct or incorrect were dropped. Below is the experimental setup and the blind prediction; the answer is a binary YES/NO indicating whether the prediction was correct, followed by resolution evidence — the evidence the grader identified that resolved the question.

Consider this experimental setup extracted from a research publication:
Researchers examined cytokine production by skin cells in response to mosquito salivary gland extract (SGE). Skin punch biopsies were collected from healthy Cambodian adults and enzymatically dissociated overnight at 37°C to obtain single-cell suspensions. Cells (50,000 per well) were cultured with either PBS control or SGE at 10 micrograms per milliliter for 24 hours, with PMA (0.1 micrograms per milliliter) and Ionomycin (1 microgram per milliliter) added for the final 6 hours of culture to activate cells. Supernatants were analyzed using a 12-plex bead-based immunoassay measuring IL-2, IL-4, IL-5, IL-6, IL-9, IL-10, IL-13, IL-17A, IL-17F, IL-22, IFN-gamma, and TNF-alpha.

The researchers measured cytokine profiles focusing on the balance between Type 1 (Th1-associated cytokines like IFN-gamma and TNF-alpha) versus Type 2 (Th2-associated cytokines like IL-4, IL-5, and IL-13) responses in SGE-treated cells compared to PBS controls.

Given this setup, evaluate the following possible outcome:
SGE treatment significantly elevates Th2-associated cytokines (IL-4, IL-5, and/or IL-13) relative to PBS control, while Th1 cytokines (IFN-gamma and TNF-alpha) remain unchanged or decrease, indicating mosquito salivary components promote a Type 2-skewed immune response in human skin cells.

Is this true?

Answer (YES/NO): NO